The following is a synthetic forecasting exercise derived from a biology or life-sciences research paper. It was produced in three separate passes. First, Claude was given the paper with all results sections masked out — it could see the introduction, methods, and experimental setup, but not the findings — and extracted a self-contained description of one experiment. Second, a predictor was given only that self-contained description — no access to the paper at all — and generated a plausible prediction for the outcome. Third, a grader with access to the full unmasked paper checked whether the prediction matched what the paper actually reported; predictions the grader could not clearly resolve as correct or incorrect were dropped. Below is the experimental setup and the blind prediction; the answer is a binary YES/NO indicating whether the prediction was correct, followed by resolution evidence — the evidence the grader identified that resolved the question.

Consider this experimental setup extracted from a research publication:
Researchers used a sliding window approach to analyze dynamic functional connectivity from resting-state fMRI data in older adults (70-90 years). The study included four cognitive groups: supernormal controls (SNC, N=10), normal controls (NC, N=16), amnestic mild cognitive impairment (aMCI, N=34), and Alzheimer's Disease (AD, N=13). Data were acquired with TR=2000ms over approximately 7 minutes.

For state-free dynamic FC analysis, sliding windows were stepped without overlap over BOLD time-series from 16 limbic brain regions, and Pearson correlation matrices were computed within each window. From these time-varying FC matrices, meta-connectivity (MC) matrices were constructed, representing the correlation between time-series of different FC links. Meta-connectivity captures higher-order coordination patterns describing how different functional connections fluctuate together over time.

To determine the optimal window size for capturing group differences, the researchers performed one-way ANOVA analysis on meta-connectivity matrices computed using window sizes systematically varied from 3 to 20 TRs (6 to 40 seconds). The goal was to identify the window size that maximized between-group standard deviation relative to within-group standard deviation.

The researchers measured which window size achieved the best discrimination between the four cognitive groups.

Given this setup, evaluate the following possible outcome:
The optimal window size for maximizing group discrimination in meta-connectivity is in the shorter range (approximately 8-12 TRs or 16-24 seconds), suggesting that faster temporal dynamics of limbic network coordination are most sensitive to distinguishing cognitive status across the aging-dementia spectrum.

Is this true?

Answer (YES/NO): NO